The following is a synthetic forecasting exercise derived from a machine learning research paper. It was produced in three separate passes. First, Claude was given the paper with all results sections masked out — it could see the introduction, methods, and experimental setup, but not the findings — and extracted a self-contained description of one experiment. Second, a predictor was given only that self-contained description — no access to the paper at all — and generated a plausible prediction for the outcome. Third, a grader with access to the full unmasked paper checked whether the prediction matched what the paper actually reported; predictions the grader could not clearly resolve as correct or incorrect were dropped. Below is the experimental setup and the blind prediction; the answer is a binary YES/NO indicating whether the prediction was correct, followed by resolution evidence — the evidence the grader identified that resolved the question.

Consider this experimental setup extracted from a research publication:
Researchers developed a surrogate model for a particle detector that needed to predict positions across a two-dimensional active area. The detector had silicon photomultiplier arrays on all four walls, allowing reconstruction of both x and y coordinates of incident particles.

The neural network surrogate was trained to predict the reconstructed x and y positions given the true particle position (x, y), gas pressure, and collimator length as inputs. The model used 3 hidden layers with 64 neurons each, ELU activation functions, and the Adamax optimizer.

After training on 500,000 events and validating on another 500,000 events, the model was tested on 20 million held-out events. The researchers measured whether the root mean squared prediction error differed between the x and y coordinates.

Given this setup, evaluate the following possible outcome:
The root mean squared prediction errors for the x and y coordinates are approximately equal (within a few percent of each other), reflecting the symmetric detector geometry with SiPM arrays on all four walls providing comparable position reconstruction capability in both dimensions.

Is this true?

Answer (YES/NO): YES